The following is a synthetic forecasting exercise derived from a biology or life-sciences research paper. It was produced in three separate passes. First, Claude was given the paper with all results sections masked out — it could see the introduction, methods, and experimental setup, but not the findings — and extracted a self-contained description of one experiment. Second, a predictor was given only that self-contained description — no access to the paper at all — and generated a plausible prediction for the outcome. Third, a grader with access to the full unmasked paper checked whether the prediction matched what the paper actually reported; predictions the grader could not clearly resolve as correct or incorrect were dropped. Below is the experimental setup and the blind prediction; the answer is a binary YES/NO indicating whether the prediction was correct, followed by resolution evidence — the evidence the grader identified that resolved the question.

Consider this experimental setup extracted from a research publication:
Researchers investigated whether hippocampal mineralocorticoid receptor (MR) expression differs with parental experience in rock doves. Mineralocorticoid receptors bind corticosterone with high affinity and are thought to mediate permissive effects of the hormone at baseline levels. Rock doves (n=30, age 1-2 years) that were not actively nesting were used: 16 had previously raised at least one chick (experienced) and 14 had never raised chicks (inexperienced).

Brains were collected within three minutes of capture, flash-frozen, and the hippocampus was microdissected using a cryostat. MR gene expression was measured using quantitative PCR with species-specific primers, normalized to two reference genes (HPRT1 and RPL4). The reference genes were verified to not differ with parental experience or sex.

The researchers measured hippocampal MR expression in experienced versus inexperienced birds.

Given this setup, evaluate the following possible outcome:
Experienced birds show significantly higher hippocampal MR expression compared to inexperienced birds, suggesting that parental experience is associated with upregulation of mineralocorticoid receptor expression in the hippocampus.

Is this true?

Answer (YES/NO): NO